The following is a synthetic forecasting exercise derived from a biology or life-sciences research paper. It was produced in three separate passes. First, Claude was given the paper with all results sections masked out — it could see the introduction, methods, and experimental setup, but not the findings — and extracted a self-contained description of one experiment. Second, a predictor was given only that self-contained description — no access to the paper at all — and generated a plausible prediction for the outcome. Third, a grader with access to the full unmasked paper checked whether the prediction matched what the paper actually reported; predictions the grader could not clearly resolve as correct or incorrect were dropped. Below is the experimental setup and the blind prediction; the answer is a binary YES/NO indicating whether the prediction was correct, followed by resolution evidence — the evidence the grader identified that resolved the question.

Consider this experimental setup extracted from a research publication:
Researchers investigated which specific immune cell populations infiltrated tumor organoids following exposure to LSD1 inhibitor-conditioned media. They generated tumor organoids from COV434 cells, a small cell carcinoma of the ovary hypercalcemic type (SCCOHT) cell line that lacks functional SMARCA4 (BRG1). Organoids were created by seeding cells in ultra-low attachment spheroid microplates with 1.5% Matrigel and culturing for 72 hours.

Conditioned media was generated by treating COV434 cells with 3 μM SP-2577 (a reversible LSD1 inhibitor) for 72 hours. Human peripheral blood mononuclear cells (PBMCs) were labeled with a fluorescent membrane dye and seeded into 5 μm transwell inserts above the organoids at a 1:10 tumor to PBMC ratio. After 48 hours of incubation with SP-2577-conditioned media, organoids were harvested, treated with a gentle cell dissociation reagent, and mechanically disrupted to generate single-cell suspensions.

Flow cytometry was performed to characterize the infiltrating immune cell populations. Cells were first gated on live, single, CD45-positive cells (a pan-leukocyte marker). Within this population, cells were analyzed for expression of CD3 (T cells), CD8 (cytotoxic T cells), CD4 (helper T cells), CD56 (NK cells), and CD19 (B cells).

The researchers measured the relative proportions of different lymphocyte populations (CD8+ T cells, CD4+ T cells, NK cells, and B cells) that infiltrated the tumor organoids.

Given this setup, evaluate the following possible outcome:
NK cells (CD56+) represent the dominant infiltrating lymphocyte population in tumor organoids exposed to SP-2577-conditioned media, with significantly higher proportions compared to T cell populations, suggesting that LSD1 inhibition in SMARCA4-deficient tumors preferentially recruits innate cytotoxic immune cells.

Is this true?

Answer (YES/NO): NO